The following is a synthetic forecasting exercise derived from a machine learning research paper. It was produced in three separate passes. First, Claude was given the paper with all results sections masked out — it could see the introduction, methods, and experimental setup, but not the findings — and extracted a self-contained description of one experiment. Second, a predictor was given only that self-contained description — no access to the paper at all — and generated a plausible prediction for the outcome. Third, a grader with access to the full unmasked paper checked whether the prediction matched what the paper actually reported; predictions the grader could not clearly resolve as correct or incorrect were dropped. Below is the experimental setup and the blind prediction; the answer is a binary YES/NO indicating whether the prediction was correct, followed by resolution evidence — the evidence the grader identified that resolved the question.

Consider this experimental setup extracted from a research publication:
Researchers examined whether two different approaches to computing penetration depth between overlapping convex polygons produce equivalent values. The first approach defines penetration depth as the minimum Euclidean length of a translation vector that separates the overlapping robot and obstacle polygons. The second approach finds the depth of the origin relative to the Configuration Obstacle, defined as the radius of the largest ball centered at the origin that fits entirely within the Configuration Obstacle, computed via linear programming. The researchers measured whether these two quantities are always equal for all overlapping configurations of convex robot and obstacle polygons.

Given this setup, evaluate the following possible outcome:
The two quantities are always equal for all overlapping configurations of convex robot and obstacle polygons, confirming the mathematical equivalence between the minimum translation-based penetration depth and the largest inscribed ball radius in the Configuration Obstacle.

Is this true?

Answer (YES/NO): YES